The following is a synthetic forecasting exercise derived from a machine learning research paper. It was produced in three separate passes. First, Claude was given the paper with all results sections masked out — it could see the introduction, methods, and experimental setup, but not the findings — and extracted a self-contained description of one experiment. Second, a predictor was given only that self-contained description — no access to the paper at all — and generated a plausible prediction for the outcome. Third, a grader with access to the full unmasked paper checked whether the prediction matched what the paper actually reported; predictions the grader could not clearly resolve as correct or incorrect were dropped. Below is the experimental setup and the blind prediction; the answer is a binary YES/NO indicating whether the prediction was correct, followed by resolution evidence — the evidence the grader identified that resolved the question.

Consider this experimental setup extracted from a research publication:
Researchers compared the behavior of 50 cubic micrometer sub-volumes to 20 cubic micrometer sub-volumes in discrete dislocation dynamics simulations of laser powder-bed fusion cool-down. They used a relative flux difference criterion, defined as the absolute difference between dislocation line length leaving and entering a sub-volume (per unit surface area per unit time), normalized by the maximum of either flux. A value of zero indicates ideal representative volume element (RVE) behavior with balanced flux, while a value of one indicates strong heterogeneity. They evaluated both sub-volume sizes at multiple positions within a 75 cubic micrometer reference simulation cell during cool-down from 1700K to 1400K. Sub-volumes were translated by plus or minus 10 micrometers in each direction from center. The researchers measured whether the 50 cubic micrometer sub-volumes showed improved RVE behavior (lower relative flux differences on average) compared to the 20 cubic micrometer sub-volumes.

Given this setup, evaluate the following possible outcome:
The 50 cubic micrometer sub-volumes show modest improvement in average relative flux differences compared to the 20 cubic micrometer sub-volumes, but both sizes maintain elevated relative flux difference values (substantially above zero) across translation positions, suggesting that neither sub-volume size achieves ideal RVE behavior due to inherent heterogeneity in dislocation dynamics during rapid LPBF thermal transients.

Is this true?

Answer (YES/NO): YES